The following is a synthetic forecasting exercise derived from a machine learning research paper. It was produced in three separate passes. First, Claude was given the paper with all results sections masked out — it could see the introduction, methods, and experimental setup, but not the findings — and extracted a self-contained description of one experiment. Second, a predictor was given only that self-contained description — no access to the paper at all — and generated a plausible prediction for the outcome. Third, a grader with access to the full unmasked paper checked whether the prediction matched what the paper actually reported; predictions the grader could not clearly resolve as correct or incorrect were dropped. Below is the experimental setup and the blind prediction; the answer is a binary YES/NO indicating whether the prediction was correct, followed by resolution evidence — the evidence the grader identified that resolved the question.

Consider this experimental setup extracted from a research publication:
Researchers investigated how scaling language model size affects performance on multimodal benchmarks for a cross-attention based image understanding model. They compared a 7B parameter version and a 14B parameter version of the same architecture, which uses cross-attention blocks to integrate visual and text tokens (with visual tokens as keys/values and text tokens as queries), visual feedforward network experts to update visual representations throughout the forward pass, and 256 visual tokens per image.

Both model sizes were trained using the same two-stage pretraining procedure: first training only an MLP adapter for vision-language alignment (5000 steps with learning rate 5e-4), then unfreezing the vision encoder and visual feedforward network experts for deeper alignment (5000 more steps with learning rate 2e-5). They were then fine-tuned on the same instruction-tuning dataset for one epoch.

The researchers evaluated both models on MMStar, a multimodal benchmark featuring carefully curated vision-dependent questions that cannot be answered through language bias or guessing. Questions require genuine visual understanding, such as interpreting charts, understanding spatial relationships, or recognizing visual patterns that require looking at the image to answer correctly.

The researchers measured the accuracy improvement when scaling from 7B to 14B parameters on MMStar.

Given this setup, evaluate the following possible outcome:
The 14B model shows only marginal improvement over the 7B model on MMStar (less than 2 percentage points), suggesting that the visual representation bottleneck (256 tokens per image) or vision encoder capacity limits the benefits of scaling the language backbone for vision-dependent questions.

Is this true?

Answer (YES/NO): NO